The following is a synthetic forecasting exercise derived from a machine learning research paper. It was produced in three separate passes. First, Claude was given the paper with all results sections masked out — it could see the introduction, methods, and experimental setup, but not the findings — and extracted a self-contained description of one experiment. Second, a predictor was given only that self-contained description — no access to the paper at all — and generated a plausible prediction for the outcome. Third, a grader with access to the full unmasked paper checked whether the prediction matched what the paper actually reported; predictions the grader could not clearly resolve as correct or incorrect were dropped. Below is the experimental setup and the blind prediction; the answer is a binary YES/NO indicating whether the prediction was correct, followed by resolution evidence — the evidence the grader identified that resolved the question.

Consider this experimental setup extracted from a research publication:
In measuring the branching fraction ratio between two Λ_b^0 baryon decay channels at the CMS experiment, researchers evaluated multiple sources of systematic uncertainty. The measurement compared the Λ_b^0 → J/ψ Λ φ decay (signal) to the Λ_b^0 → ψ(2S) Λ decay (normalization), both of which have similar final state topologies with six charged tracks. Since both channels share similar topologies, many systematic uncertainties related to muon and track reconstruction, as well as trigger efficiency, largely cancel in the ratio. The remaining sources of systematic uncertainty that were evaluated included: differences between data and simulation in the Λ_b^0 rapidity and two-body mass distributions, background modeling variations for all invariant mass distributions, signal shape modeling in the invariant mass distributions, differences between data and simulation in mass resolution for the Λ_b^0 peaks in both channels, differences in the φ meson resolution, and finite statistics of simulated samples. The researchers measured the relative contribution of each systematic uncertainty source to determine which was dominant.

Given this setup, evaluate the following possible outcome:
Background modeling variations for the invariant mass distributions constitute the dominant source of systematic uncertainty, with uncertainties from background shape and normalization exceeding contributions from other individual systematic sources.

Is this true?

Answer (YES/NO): NO